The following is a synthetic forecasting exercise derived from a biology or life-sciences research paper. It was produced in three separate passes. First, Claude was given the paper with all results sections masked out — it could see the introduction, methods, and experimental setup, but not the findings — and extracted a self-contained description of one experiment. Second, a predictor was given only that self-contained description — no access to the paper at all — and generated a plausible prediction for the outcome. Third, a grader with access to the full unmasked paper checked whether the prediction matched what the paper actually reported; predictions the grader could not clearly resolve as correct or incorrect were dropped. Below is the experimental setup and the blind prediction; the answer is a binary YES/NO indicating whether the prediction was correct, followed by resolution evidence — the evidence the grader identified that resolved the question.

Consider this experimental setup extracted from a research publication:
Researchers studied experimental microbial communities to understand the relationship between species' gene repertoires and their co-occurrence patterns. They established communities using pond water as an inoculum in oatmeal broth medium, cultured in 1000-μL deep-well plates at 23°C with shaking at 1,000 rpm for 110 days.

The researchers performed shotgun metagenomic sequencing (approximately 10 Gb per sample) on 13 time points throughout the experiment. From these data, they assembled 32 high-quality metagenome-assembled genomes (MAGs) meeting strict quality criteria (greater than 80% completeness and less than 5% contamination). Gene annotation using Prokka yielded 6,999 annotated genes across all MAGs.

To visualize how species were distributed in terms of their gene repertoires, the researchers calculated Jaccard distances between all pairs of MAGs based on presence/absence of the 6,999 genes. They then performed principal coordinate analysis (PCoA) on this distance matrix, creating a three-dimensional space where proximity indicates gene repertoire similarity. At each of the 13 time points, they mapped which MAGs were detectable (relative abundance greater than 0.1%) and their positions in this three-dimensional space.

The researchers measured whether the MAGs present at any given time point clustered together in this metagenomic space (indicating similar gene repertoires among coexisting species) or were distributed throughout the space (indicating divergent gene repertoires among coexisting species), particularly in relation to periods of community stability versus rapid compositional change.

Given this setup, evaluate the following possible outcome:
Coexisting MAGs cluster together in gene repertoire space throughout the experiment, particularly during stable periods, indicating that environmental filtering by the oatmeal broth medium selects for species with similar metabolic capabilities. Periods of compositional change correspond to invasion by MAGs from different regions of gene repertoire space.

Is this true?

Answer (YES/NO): NO